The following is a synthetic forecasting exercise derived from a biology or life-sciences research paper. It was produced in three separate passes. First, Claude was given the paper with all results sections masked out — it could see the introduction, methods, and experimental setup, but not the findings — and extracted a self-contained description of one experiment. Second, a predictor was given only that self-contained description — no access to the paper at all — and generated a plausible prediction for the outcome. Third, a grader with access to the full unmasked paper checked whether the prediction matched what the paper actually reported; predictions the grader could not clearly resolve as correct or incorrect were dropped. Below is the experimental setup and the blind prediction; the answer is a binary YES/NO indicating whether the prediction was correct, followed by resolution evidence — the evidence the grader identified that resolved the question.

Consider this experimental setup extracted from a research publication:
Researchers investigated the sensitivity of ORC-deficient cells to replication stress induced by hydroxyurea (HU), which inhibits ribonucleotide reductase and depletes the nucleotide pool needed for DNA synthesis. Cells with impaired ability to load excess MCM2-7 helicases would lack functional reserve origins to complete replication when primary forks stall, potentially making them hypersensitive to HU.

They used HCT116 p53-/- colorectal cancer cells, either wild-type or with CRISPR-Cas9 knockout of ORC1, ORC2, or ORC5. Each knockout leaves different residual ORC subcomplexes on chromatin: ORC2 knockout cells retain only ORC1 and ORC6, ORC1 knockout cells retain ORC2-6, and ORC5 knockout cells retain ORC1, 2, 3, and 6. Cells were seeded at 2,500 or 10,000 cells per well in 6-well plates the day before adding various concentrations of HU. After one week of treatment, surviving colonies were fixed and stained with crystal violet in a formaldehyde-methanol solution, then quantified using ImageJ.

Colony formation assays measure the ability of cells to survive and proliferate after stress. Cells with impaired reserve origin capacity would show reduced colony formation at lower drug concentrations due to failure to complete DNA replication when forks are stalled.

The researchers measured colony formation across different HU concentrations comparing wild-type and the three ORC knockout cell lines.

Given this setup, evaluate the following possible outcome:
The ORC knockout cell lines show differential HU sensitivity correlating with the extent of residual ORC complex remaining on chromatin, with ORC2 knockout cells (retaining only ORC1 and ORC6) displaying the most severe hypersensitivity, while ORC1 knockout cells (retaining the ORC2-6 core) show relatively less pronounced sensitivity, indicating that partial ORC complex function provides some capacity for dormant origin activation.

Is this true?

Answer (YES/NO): NO